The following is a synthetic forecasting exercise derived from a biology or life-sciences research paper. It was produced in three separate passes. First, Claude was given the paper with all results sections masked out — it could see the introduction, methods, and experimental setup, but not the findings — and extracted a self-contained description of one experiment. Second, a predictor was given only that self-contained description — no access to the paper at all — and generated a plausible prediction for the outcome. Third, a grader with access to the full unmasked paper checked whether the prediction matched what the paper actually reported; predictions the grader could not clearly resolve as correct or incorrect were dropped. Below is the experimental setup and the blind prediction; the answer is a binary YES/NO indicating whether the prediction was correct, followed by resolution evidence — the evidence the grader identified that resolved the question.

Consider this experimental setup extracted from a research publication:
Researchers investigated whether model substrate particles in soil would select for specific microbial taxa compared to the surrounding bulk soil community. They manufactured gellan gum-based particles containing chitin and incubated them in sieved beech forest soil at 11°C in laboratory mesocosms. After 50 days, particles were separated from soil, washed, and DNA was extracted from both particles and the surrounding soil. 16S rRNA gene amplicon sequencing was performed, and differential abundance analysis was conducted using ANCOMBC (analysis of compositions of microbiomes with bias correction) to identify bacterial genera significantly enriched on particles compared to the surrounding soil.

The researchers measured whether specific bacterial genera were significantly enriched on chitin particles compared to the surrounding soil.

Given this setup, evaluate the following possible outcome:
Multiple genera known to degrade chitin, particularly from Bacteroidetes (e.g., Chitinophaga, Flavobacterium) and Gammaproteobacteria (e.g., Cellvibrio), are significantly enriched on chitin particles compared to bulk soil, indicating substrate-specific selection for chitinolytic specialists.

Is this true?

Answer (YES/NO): NO